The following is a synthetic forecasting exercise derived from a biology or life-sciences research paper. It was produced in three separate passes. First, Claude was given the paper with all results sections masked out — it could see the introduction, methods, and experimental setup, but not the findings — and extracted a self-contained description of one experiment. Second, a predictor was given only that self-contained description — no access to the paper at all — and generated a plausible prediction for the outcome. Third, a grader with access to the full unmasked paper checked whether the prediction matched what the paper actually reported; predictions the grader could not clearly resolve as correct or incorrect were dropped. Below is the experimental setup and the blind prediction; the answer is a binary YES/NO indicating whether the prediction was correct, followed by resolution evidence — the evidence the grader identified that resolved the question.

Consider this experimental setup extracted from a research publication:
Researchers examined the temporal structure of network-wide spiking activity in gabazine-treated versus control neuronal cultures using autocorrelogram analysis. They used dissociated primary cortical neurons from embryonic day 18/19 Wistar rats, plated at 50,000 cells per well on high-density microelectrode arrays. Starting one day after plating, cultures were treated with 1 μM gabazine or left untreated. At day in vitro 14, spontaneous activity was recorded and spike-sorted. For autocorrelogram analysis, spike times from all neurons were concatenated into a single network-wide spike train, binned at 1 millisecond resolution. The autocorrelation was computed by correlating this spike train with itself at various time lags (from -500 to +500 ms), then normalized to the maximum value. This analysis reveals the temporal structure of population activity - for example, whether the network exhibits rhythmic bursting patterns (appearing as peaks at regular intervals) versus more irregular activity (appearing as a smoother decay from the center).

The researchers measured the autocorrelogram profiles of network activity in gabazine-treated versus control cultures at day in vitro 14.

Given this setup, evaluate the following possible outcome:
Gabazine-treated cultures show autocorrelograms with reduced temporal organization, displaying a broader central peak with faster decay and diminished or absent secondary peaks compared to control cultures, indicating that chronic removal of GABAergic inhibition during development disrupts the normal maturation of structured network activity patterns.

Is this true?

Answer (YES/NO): NO